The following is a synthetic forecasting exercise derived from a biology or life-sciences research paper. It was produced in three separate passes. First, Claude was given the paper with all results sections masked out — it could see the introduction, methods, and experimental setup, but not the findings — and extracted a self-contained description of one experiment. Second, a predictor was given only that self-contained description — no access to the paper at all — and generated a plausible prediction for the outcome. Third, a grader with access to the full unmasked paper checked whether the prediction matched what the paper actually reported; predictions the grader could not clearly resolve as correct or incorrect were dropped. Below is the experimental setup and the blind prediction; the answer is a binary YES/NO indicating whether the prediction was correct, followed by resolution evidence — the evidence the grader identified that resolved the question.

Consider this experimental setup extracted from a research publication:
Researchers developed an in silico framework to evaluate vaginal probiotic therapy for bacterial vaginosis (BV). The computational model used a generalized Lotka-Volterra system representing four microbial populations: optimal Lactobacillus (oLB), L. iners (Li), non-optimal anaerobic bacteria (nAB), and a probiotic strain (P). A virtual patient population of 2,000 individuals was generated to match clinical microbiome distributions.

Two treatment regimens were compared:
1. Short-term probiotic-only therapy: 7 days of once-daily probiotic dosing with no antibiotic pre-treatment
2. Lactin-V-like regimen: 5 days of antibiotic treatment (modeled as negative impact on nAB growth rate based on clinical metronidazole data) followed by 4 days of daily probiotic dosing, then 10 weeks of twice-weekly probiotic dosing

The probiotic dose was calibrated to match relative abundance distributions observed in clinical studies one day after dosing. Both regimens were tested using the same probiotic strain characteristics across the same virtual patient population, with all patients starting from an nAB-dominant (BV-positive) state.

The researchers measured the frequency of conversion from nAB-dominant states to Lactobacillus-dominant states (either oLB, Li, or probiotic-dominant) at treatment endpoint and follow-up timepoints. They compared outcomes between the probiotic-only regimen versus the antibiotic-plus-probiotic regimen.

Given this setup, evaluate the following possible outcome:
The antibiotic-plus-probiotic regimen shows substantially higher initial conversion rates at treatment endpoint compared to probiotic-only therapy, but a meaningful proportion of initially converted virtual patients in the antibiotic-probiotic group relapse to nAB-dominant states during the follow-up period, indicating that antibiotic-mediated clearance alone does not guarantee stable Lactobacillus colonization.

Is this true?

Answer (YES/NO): YES